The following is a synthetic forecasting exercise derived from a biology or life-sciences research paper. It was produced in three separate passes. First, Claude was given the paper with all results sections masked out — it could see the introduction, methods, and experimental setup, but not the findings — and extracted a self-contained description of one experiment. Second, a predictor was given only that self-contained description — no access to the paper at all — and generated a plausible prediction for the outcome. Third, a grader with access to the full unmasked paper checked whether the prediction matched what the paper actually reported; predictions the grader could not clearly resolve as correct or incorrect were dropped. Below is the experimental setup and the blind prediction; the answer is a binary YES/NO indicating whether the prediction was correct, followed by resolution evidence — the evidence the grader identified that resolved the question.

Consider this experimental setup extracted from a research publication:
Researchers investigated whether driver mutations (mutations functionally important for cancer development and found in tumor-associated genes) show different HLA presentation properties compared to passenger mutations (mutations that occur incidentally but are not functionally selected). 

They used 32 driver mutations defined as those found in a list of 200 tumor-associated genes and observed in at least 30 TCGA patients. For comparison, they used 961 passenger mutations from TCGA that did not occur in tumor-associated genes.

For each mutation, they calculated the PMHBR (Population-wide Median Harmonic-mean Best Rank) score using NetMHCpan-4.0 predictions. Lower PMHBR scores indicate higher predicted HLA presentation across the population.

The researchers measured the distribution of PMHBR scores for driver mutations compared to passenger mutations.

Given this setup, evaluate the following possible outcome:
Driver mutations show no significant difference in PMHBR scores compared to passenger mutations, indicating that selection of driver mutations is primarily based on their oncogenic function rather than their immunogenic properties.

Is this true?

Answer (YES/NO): NO